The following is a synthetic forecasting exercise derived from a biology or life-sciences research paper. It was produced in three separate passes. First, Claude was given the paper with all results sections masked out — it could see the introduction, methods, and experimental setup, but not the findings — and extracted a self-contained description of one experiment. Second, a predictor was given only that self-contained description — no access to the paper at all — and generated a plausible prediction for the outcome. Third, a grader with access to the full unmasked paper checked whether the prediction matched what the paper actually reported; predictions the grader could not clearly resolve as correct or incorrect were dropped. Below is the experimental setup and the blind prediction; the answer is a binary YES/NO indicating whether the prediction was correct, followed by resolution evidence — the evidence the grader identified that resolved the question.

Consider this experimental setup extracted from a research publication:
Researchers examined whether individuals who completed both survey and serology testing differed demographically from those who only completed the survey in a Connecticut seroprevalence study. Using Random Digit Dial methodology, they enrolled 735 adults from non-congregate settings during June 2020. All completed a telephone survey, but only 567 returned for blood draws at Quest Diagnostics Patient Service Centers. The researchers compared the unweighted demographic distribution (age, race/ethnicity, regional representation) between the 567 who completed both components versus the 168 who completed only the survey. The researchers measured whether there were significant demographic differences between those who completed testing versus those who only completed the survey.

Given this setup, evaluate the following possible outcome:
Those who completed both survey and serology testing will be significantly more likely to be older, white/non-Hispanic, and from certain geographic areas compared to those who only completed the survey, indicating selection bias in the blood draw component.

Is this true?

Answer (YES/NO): NO